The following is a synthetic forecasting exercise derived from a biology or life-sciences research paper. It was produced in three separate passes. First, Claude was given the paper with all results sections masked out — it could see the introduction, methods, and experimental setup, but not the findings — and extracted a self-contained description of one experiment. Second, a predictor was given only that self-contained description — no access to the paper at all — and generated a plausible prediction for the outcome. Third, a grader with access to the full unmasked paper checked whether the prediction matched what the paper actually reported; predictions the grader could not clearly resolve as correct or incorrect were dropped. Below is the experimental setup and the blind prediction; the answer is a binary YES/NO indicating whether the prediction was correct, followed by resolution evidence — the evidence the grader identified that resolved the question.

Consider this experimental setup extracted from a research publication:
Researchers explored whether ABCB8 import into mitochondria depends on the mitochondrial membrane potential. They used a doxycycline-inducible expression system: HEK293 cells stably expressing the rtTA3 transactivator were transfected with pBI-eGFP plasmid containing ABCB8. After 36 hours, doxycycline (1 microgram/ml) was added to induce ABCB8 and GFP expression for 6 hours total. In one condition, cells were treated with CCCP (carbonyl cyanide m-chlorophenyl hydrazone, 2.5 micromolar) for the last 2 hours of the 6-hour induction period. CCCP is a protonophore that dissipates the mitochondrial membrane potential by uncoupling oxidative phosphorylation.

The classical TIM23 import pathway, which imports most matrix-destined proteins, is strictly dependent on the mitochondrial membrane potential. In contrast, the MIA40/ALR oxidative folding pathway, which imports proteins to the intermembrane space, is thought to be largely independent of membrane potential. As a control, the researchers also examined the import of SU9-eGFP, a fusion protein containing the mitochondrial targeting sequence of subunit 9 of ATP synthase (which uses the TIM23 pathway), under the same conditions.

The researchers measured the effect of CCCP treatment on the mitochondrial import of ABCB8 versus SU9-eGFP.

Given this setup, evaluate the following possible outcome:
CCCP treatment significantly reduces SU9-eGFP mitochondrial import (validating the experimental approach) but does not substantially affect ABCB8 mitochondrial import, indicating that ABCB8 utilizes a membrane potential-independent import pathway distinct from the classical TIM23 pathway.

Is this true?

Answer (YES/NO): NO